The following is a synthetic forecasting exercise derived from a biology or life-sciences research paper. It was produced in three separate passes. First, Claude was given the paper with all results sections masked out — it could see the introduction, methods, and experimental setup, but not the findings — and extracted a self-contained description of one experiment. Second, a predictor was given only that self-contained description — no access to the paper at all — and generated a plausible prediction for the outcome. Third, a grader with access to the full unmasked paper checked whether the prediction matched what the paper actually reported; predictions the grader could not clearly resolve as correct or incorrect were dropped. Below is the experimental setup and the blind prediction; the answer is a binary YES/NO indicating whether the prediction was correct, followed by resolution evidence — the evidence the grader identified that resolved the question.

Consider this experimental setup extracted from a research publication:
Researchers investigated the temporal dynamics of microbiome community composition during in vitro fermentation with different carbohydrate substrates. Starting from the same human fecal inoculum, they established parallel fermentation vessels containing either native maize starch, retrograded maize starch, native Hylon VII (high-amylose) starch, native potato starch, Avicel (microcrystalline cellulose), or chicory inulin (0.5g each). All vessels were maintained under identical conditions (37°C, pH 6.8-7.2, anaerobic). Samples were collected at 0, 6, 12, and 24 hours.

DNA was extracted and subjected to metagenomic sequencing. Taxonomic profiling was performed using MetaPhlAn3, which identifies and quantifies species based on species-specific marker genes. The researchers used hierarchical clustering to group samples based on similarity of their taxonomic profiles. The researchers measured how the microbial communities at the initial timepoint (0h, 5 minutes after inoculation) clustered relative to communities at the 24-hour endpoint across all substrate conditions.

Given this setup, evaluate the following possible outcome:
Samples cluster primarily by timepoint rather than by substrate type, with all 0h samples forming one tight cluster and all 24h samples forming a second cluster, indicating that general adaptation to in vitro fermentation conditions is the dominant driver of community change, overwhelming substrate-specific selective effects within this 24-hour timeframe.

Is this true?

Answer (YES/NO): NO